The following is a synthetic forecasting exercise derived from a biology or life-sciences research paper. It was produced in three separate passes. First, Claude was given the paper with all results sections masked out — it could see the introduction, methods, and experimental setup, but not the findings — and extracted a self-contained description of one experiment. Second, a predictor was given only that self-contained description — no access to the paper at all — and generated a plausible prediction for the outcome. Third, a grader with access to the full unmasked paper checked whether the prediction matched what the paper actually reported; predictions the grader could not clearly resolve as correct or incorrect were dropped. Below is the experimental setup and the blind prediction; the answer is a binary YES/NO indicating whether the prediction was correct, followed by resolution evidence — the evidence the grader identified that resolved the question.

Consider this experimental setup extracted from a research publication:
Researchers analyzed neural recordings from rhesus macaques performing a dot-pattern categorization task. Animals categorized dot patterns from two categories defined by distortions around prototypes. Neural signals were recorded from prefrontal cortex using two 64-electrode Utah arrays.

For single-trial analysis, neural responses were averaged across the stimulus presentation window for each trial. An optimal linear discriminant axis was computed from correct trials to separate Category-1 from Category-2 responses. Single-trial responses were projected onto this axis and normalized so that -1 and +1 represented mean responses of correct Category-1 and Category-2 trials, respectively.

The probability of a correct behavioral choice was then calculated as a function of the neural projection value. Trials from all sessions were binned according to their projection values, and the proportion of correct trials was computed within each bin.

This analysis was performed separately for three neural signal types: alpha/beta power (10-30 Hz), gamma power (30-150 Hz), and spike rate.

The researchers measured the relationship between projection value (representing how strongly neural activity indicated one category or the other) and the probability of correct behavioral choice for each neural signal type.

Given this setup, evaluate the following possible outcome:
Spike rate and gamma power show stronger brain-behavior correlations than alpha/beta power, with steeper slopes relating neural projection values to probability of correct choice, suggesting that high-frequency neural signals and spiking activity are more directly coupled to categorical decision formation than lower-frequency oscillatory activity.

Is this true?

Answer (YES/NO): NO